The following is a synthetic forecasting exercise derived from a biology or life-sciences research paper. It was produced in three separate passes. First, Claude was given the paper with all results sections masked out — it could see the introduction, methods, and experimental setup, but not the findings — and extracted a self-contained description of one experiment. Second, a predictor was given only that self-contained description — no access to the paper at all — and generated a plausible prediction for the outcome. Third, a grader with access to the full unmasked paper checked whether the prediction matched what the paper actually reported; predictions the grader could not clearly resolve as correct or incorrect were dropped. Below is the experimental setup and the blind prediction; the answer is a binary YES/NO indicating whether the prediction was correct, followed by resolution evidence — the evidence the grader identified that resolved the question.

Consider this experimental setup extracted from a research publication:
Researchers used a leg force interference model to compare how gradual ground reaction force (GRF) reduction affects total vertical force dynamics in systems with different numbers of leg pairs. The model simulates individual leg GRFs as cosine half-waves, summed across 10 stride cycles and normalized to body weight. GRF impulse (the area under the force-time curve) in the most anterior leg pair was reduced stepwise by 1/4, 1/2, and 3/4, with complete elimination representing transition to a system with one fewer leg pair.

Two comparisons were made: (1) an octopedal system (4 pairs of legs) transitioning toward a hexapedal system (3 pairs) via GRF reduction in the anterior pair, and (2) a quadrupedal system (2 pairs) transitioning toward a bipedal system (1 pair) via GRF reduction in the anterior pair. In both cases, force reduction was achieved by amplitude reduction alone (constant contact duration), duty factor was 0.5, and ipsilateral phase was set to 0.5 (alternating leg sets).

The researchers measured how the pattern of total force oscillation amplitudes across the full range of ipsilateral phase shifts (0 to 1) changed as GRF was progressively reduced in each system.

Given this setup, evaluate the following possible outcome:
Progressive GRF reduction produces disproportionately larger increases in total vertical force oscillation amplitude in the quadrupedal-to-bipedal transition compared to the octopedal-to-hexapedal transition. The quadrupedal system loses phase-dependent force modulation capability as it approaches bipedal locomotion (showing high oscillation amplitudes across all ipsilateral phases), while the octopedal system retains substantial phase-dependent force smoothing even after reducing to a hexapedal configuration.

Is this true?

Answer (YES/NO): YES